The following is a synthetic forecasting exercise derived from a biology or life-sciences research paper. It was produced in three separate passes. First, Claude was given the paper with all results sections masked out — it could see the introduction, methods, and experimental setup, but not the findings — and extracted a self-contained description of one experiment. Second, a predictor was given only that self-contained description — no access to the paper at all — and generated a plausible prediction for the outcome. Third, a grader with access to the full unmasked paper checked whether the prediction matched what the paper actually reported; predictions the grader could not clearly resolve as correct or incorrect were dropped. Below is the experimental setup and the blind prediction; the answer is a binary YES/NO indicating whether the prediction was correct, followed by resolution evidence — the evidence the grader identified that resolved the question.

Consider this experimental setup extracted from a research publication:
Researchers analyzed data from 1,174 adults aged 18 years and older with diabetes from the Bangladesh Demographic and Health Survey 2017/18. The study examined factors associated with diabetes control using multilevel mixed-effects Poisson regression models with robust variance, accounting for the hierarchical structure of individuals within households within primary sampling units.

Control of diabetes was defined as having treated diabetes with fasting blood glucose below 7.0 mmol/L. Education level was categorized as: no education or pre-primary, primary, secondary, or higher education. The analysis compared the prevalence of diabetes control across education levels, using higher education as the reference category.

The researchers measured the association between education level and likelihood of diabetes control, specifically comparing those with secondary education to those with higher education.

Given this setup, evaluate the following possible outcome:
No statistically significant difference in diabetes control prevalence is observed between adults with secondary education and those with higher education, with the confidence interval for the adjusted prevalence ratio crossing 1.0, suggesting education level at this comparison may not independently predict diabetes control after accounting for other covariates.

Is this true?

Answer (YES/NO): NO